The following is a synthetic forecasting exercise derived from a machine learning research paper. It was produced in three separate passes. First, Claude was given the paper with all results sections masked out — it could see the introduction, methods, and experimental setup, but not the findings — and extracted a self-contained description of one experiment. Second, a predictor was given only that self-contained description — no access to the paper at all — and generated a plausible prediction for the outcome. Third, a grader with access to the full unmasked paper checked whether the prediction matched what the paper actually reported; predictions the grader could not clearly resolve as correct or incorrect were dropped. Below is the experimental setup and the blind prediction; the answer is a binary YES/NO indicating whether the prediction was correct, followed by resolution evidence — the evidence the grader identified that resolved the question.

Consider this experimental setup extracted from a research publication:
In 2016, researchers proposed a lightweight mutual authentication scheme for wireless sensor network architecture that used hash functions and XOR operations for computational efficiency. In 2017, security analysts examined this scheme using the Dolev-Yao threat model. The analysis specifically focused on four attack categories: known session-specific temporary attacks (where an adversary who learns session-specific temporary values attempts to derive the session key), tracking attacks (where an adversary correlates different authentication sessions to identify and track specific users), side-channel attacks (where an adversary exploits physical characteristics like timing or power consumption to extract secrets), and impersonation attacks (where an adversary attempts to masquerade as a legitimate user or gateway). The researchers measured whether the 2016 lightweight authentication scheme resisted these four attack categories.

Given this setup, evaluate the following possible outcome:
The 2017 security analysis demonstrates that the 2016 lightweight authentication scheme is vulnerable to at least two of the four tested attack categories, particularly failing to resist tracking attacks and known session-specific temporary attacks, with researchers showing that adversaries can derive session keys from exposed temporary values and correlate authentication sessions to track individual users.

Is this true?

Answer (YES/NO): YES